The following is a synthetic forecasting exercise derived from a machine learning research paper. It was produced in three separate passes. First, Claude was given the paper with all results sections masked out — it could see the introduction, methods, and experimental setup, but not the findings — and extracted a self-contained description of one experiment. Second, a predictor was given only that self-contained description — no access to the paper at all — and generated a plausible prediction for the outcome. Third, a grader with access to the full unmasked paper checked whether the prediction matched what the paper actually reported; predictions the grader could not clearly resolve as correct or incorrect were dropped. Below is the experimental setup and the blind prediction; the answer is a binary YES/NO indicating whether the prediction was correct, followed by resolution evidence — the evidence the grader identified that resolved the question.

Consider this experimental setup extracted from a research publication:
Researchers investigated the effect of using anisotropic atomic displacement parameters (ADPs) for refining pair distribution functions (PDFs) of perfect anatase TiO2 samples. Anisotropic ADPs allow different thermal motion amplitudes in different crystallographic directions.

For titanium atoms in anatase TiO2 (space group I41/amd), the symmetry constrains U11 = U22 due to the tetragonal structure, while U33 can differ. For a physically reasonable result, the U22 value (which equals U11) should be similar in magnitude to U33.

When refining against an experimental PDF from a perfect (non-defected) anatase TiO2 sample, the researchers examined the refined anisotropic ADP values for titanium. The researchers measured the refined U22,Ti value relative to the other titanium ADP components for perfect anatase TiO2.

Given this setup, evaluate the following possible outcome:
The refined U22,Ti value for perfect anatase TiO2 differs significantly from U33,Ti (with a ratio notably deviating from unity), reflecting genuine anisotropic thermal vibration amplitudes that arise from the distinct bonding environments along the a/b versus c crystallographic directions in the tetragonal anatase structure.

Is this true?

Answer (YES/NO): NO